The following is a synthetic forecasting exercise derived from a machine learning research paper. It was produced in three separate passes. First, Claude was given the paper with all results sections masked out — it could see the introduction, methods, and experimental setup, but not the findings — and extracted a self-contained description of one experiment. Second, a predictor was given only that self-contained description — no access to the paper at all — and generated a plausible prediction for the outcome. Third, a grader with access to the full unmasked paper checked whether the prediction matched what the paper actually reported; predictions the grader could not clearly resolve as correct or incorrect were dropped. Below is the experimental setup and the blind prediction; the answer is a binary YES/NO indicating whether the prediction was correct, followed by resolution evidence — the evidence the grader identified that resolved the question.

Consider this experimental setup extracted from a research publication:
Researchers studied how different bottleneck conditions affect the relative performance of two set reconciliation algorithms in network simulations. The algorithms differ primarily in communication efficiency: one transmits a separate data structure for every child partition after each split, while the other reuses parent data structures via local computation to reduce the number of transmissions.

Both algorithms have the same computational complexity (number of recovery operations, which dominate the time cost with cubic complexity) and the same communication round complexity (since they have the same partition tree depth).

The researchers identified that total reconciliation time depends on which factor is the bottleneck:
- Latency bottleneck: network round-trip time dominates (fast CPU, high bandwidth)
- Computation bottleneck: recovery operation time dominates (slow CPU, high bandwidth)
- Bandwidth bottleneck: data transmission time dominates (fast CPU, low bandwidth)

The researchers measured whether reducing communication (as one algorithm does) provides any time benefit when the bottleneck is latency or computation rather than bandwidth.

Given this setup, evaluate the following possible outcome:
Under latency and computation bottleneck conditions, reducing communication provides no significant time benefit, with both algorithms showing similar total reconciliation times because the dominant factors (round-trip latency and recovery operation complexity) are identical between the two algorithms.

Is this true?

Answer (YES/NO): YES